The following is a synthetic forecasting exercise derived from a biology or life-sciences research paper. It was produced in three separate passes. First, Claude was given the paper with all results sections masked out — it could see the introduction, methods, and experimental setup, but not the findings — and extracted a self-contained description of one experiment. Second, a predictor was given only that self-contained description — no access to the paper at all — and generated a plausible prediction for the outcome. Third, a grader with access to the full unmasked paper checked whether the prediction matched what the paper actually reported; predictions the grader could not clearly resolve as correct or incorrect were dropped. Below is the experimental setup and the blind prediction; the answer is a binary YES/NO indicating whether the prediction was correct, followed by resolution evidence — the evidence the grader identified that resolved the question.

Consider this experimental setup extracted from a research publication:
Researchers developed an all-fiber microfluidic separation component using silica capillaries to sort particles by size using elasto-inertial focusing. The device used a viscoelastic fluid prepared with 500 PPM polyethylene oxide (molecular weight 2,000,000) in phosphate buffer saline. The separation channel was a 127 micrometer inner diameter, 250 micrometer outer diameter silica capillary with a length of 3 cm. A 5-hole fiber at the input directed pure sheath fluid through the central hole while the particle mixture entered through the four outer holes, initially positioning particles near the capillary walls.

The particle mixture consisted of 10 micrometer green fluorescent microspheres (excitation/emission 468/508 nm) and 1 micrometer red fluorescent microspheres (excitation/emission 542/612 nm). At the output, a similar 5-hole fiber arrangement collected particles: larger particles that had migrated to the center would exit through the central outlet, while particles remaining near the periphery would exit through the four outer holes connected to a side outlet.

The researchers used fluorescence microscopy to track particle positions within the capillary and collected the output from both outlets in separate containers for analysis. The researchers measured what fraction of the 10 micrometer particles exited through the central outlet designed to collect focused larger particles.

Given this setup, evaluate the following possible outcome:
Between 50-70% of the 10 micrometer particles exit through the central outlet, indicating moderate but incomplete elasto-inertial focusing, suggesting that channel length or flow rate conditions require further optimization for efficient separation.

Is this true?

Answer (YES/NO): NO